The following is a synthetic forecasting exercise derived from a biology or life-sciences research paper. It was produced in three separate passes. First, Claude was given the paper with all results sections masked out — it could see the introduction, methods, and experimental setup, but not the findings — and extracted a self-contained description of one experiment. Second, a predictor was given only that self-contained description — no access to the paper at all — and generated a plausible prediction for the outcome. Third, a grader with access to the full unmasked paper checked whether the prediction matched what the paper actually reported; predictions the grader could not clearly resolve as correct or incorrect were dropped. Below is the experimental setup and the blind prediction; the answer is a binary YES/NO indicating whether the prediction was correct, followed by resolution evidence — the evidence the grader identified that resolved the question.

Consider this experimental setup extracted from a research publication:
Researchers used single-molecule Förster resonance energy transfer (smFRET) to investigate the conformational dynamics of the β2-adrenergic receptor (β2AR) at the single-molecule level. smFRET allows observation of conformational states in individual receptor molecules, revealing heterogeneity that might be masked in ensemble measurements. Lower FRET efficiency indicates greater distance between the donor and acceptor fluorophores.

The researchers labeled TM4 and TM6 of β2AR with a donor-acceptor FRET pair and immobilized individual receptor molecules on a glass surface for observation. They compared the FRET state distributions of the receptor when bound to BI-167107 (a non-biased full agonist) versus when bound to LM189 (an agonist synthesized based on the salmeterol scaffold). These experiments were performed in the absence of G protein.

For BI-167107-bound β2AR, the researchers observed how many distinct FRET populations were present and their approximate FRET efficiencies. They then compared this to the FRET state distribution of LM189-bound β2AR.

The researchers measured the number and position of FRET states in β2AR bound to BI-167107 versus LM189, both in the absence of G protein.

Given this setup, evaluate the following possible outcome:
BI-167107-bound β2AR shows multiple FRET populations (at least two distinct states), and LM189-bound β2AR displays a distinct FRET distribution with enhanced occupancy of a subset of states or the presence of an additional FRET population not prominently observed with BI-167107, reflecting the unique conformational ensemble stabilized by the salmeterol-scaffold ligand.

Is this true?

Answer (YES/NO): YES